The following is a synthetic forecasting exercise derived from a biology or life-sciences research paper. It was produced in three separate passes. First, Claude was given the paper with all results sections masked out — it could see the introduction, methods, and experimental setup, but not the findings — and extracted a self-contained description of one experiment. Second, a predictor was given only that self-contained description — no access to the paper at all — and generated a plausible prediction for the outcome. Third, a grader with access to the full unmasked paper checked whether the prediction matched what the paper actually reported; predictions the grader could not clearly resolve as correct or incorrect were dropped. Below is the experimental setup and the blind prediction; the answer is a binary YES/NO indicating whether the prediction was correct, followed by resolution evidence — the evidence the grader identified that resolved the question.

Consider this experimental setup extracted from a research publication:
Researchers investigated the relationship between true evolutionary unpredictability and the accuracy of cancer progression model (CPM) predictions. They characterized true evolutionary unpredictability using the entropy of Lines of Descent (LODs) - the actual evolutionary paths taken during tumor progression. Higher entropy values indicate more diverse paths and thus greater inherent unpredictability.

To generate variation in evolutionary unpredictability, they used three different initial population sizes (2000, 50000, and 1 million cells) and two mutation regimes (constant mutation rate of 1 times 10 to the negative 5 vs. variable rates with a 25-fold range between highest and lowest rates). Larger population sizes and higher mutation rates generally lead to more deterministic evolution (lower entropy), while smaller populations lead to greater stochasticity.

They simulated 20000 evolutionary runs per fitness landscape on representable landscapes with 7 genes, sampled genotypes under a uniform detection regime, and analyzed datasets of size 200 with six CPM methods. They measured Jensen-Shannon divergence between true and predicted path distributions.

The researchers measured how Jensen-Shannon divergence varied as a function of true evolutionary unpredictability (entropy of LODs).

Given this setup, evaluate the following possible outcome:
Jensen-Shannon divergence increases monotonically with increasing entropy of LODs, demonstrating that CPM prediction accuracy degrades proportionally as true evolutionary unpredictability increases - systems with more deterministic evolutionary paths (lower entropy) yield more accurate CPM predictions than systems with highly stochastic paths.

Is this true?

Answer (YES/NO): NO